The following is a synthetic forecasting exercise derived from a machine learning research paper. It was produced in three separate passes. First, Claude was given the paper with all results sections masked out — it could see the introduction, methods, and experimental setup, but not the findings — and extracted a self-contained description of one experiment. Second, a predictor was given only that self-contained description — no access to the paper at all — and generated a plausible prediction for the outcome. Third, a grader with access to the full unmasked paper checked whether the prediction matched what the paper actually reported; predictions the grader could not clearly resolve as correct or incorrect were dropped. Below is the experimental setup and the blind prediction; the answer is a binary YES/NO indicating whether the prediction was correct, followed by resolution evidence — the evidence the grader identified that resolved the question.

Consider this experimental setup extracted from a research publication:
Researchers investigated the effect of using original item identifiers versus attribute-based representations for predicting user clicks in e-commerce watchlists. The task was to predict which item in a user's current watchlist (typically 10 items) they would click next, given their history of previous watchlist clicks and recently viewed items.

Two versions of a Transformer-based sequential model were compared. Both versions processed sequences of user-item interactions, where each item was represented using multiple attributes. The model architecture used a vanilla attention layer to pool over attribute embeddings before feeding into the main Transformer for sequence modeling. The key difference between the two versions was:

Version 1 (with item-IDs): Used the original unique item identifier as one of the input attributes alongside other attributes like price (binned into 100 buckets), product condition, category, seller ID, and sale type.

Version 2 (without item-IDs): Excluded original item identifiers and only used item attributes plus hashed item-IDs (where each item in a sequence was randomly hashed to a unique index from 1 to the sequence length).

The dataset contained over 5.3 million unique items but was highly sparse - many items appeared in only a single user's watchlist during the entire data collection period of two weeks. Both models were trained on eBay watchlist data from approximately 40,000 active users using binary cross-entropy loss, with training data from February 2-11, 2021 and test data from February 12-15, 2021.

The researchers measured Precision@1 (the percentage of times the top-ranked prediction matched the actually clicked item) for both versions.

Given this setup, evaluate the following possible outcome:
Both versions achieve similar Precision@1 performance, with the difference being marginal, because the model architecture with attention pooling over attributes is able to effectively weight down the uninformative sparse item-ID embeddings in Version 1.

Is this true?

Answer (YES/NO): NO